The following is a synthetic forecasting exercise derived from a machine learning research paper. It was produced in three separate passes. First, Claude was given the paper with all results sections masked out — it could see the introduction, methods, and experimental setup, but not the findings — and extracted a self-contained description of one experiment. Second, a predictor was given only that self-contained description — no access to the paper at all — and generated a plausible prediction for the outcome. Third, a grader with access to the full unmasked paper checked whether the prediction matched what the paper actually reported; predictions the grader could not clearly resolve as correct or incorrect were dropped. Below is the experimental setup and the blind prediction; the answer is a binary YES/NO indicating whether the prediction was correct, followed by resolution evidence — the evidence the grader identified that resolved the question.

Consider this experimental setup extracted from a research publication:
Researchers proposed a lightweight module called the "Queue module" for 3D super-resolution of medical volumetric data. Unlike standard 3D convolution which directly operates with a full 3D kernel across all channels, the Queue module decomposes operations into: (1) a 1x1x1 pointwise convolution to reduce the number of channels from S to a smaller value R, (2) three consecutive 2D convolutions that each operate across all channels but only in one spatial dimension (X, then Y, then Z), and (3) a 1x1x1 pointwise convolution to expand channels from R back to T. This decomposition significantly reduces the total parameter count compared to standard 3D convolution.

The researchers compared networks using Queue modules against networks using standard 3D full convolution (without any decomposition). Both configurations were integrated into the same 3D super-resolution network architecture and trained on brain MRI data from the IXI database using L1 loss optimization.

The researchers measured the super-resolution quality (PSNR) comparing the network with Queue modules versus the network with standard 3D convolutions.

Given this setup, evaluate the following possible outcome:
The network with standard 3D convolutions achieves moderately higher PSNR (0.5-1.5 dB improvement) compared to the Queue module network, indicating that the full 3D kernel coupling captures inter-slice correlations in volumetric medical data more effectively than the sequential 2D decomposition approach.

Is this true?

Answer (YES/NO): NO